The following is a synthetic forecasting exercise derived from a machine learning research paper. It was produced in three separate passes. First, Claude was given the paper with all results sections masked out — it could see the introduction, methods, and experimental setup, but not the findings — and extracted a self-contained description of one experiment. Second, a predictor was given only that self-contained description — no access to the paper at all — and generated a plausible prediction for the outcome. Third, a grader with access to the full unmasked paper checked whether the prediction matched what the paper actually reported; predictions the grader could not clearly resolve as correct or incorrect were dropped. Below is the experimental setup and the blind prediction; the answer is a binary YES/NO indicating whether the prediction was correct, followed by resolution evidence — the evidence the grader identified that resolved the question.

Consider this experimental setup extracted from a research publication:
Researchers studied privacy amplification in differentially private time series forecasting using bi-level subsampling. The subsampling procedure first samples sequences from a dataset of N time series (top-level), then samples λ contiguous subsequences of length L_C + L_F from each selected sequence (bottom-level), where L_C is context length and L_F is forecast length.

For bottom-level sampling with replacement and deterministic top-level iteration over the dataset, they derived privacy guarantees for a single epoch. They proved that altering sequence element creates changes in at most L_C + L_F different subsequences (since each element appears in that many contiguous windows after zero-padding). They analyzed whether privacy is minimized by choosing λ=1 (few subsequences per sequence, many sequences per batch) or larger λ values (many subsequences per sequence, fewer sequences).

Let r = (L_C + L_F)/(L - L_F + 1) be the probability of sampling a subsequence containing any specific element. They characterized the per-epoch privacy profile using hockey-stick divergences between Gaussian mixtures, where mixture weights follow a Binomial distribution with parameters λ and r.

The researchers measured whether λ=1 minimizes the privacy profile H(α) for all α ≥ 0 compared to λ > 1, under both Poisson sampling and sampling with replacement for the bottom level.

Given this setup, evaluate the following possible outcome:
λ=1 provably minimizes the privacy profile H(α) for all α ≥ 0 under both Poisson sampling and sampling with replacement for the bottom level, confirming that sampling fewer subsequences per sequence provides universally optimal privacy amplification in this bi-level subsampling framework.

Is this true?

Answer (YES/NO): YES